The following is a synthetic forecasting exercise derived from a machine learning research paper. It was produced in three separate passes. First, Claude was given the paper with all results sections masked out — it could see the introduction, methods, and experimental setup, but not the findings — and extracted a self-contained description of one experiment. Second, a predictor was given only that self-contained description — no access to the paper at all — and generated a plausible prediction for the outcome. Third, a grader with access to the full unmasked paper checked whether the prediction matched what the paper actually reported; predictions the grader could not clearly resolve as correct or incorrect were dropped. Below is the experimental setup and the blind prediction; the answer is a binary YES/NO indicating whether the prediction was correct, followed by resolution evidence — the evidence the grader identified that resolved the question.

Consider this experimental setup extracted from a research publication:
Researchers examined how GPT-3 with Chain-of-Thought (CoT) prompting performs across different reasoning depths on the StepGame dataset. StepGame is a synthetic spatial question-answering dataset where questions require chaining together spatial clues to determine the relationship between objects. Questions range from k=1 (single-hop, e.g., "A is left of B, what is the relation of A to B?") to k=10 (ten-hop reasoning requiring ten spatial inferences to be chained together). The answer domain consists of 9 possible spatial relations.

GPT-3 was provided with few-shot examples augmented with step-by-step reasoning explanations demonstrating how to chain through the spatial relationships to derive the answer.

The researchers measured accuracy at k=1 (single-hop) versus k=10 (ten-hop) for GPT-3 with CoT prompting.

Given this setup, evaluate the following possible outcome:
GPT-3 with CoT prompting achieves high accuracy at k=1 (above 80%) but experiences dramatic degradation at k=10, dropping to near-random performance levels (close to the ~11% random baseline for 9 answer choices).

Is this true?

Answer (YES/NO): NO